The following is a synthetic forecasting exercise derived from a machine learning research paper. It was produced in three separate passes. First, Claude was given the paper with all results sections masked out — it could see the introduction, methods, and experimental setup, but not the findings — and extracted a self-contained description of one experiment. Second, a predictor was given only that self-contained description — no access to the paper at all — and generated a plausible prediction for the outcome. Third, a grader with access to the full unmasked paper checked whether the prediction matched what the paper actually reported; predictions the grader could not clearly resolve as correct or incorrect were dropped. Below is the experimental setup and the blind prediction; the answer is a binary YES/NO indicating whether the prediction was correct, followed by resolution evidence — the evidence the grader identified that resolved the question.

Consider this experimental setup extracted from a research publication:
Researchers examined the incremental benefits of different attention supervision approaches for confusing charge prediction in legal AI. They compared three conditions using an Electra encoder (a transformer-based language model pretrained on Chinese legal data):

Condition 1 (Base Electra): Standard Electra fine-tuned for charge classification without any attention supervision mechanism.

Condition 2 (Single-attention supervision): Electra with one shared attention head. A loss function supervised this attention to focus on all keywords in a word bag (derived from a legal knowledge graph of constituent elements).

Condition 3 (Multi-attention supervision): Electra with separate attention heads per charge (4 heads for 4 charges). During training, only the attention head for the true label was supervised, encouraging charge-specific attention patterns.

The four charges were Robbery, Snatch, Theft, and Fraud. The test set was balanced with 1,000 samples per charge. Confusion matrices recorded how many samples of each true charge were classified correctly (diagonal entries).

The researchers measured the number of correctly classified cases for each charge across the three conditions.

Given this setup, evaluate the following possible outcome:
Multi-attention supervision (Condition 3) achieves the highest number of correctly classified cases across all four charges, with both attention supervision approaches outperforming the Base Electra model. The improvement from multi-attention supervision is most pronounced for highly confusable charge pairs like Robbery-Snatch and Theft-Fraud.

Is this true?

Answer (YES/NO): NO